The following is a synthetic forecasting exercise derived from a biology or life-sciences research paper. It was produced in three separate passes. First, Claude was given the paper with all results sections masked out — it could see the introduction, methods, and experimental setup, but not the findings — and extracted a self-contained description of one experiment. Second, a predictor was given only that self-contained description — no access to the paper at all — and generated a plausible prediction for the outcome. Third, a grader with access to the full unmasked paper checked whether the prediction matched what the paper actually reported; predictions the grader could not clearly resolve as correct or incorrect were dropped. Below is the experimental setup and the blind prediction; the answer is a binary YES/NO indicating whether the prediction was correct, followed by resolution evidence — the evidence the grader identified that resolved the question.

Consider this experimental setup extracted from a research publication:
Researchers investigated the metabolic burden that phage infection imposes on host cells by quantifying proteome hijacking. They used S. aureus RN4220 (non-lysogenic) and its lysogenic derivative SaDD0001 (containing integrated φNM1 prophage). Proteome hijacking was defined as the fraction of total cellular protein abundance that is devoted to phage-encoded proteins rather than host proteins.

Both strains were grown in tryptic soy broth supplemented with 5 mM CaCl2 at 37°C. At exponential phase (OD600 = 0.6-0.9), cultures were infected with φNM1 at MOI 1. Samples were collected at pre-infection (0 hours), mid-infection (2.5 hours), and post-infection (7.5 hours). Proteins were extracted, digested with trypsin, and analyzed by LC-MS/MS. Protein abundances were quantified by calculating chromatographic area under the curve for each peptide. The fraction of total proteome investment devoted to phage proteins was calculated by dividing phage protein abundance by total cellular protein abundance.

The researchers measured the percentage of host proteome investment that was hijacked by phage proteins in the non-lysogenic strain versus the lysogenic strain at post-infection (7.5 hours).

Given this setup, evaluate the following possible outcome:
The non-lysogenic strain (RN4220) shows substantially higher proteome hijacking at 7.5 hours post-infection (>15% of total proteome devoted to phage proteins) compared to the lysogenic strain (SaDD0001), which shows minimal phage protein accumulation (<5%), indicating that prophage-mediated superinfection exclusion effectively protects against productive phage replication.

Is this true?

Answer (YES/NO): NO